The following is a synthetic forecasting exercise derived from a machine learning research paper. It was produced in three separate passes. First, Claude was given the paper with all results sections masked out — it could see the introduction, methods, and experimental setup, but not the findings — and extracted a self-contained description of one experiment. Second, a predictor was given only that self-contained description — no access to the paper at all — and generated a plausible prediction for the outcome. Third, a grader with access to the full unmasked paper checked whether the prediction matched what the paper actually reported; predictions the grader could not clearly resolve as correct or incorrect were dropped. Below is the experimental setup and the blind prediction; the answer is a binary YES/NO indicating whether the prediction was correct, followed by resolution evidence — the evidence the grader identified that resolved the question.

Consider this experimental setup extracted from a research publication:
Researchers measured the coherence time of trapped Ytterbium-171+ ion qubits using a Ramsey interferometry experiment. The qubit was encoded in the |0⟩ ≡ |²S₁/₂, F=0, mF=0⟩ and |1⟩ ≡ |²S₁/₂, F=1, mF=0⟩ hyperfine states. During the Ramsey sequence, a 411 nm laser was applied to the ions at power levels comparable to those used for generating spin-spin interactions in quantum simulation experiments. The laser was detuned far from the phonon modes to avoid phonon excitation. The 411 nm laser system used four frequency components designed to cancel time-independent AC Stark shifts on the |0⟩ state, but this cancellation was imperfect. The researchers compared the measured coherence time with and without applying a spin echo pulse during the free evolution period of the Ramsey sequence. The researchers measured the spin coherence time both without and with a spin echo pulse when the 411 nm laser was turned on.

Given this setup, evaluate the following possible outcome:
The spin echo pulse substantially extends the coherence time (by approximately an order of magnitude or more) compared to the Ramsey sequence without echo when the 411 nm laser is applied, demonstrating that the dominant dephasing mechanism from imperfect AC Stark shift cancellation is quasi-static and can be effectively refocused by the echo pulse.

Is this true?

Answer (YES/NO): NO